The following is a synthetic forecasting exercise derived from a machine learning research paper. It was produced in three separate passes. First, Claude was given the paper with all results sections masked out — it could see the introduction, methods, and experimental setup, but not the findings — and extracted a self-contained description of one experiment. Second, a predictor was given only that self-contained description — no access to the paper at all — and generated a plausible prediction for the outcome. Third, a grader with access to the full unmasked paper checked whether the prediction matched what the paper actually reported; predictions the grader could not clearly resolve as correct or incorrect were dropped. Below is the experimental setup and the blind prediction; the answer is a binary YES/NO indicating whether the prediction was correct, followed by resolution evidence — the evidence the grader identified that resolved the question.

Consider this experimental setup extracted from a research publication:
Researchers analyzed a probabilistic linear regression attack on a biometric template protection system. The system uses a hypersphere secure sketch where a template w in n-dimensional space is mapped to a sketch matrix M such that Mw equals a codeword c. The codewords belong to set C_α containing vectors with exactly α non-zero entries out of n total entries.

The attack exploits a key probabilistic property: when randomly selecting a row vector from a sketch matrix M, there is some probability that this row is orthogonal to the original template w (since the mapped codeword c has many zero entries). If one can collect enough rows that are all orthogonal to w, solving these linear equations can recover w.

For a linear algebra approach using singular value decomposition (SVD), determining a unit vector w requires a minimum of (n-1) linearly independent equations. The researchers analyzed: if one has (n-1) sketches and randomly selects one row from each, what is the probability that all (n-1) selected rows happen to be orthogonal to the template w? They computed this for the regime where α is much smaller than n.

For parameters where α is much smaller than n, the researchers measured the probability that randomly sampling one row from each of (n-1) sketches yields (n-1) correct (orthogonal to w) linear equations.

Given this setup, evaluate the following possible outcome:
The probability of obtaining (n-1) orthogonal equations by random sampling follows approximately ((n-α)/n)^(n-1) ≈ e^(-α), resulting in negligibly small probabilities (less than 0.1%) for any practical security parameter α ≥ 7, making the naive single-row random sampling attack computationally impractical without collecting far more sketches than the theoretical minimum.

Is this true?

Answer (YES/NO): NO